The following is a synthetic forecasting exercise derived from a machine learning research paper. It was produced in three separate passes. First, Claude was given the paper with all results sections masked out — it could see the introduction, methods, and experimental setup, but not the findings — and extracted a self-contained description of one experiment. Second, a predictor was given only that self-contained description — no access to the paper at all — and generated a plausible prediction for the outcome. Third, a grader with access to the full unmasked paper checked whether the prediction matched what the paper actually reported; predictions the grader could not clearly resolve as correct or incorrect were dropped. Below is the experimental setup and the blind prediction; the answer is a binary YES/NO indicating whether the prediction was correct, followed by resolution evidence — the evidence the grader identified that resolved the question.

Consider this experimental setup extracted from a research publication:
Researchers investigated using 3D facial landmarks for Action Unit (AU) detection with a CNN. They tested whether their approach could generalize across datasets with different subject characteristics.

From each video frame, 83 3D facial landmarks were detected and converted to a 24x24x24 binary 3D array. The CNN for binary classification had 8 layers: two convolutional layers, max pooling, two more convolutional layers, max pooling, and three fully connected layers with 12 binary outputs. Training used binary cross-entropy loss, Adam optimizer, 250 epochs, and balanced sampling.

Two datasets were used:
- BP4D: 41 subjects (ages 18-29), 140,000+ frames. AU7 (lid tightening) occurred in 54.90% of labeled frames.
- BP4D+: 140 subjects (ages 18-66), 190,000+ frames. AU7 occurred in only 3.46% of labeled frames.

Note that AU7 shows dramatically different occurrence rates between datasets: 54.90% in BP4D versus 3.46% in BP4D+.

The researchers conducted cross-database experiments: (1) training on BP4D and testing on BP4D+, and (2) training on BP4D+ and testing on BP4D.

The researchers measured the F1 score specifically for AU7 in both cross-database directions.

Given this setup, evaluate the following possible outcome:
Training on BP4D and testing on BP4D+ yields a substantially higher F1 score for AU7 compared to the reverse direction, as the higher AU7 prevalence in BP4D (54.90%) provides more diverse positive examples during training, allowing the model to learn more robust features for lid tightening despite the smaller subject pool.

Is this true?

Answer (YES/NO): YES